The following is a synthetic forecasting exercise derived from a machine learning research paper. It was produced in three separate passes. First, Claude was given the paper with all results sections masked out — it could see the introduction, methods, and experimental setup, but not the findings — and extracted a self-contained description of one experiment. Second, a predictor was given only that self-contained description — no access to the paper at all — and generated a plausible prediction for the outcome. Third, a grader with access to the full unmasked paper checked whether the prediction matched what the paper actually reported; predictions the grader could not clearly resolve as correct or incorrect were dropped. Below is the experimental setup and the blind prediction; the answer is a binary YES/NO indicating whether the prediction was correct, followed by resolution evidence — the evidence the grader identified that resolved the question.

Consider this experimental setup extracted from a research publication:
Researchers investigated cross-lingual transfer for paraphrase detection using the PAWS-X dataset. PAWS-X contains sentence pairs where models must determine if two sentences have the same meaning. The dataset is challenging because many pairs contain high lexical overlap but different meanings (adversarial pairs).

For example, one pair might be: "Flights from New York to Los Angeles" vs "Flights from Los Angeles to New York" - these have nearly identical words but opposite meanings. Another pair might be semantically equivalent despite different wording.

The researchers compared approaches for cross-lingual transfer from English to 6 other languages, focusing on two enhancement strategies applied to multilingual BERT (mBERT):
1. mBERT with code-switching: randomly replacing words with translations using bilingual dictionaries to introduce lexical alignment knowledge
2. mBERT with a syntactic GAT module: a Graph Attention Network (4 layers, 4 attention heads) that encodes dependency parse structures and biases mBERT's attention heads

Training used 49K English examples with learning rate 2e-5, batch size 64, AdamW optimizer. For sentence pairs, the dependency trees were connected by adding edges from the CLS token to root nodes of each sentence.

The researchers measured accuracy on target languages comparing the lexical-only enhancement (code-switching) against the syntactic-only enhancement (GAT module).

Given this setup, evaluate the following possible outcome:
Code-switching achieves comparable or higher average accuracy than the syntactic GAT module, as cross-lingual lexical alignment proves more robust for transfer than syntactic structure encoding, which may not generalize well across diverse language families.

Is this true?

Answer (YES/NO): YES